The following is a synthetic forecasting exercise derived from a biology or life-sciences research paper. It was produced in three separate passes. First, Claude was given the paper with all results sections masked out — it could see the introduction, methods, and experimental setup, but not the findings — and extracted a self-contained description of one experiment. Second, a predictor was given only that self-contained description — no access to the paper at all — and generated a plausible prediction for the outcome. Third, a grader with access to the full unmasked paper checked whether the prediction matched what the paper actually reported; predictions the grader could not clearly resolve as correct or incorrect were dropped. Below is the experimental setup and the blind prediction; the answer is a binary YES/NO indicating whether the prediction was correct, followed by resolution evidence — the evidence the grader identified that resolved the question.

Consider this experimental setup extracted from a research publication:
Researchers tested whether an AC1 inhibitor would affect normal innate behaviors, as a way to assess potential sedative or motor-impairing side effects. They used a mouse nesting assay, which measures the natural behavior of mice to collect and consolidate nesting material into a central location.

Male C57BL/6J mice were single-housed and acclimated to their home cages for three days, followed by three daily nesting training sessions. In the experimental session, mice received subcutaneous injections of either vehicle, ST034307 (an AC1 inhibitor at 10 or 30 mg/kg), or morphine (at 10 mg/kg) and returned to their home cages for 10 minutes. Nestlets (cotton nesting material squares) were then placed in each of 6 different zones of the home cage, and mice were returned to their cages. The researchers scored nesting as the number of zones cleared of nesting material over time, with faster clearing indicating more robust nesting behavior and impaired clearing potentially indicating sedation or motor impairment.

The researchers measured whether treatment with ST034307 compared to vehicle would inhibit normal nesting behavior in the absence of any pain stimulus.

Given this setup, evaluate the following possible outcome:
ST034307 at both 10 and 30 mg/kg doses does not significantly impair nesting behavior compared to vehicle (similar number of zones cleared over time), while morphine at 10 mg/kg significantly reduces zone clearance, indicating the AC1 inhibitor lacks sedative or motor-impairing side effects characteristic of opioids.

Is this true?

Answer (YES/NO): YES